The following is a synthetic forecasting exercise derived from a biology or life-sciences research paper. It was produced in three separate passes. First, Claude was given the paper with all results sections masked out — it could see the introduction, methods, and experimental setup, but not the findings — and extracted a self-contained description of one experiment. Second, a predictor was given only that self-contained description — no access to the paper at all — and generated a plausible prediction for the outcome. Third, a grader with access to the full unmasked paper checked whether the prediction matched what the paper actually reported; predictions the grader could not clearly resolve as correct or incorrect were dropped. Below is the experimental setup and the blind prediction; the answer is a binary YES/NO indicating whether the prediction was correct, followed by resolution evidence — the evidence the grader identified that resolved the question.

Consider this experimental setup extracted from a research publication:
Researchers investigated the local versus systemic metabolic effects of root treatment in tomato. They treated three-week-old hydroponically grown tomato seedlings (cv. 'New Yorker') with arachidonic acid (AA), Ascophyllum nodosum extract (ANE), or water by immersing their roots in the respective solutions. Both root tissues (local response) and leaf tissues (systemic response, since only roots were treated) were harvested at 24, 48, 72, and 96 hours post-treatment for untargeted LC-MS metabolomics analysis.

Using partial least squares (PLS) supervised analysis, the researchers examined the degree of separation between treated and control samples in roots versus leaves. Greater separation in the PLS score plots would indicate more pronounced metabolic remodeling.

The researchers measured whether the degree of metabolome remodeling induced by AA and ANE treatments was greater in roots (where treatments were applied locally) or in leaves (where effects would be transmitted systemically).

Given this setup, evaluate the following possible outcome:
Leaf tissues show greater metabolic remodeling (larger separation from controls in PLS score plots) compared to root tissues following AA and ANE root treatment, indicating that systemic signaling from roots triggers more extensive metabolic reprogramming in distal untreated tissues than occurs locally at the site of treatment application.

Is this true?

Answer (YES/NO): NO